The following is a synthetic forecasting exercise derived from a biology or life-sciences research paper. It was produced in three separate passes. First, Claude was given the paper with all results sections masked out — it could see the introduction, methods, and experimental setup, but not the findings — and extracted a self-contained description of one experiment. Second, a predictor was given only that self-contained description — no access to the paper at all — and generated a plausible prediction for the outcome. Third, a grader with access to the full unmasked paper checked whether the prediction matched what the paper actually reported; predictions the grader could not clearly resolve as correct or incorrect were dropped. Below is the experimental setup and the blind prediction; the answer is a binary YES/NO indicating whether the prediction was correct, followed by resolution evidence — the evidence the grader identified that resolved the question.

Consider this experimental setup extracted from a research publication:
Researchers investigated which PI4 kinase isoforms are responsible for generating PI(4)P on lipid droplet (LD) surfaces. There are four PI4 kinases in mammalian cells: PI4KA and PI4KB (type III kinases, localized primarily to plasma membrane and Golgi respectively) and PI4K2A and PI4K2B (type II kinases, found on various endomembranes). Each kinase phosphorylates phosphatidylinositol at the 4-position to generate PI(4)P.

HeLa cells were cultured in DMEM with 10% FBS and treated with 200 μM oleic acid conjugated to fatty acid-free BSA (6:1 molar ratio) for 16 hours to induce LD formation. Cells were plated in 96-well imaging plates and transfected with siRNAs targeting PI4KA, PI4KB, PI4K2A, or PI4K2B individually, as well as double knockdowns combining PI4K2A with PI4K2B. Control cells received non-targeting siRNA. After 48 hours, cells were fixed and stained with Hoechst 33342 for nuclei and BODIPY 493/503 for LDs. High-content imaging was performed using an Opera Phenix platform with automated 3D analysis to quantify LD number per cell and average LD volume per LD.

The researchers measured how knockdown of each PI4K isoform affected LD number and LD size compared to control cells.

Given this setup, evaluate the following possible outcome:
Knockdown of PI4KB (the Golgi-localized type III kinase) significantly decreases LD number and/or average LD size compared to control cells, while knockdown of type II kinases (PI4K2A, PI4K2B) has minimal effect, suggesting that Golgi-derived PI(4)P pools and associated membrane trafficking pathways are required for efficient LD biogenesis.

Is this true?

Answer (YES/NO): NO